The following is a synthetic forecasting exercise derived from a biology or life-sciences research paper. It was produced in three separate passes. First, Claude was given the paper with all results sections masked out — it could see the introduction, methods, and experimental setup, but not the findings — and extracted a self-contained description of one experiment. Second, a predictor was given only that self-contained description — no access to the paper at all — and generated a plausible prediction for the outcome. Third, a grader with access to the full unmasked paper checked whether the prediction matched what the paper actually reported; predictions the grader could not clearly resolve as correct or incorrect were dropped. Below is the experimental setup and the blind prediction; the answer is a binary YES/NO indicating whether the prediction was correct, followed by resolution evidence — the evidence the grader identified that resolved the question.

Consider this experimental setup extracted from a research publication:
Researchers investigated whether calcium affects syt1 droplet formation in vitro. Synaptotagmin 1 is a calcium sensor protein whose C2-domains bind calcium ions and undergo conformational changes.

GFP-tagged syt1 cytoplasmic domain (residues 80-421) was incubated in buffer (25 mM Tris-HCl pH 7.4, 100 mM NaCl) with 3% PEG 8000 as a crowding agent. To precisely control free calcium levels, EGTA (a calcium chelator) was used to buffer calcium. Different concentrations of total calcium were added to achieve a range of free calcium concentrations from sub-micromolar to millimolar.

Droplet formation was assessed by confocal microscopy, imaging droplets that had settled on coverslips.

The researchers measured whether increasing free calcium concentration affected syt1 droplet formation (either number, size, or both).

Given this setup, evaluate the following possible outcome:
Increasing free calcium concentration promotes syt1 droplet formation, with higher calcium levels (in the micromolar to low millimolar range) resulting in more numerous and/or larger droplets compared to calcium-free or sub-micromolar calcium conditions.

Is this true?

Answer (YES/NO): YES